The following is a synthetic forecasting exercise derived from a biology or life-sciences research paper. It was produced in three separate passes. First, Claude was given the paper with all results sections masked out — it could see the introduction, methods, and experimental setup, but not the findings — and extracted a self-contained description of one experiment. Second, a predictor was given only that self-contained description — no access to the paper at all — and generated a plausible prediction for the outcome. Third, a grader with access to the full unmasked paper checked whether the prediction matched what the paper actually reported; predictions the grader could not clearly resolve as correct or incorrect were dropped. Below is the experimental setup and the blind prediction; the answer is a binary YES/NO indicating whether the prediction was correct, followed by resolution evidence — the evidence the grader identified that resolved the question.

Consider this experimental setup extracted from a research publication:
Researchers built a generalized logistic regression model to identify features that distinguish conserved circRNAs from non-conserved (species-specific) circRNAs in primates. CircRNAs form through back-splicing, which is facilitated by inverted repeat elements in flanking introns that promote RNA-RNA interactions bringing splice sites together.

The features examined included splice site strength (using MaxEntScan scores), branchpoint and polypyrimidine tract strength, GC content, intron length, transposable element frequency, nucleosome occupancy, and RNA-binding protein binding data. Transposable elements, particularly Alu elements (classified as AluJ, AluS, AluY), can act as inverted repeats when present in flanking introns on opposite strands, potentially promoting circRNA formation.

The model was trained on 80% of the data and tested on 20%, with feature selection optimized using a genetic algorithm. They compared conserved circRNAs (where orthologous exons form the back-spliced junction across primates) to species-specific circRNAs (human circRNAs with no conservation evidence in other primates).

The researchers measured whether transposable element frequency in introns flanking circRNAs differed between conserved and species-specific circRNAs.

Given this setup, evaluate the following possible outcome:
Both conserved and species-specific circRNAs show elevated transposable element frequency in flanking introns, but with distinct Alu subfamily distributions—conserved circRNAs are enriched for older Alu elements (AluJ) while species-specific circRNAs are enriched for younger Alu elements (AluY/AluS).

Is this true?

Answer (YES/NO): NO